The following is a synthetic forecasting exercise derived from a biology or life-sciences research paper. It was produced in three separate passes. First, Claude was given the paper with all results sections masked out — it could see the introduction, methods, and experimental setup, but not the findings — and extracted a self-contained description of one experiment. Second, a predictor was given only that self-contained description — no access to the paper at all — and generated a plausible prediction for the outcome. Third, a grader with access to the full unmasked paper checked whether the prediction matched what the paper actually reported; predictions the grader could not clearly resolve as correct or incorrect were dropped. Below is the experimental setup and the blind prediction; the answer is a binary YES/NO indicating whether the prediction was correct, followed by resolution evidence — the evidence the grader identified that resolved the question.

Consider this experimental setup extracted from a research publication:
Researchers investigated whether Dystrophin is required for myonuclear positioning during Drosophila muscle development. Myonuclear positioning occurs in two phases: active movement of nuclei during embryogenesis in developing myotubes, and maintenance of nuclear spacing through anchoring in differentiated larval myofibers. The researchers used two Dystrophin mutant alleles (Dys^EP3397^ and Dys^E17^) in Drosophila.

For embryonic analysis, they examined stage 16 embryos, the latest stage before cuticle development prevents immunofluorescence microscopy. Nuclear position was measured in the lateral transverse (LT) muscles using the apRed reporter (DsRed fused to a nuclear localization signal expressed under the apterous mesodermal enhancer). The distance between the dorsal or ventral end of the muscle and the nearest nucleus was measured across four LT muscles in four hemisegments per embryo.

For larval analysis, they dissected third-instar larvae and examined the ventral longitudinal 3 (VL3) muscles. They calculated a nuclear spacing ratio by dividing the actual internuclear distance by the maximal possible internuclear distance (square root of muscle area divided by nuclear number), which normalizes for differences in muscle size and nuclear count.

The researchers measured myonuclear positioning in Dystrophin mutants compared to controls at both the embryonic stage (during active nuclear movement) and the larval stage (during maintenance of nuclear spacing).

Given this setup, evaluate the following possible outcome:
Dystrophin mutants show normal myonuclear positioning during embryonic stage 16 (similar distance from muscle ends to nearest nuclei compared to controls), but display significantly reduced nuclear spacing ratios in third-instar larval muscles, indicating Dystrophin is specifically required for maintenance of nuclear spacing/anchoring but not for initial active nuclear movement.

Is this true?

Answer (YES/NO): YES